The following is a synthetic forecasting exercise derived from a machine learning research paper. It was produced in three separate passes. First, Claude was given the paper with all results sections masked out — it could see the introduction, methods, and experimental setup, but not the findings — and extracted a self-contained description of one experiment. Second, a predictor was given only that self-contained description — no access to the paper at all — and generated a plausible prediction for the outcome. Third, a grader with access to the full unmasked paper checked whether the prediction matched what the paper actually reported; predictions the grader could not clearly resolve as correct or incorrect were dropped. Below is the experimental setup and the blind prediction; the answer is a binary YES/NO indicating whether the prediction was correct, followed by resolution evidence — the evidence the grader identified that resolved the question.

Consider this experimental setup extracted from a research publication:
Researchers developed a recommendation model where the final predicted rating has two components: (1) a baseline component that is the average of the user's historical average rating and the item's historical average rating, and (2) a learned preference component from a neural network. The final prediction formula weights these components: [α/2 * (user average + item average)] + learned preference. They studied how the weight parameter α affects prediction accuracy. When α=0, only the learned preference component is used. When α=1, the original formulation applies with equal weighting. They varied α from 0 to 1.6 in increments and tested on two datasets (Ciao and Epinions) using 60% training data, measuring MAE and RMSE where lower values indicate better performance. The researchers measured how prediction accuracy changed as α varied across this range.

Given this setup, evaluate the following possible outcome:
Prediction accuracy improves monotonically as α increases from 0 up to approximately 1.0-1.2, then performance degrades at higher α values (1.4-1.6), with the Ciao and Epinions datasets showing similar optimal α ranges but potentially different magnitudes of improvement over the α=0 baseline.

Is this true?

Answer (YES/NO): NO